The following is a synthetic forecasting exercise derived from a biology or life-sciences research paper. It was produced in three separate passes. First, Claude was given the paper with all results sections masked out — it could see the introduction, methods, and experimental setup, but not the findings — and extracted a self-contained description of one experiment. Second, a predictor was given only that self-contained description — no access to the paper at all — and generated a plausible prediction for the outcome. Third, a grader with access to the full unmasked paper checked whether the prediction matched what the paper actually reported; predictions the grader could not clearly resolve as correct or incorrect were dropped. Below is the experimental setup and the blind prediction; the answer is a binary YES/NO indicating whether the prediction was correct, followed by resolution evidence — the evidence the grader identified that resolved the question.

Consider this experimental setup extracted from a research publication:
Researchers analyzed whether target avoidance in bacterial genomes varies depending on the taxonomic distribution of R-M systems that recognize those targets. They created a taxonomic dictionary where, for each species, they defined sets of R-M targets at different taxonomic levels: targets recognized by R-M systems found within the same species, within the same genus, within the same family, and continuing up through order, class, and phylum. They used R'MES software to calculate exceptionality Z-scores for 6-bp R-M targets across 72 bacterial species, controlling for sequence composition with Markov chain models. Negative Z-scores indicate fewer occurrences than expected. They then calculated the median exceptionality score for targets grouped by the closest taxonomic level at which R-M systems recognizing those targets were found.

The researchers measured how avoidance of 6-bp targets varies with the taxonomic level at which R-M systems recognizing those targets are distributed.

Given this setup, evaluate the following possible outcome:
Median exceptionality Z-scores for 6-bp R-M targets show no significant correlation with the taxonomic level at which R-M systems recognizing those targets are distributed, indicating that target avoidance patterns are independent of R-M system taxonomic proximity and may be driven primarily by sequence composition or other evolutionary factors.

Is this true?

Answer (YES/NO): NO